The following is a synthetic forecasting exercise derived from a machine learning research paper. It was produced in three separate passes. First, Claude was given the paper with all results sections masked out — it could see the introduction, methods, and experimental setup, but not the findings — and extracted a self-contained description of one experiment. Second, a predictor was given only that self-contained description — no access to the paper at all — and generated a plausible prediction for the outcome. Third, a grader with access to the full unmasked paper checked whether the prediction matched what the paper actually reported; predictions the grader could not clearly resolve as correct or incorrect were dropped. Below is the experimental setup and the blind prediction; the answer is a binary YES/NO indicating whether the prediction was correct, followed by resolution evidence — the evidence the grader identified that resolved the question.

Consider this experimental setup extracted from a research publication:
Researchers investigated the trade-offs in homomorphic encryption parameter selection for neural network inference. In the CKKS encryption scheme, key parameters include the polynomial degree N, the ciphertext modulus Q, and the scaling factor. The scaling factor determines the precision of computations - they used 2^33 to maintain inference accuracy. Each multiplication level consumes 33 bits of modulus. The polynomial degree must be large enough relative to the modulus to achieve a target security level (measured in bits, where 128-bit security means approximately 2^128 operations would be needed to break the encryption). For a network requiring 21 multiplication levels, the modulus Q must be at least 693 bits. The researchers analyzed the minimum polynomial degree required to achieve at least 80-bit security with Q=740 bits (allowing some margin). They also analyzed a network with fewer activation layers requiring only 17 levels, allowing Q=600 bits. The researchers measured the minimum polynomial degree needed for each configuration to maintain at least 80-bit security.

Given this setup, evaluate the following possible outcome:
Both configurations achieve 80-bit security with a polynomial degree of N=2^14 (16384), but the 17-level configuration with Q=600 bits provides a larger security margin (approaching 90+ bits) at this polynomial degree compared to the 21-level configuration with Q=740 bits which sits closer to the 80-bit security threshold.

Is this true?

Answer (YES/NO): NO